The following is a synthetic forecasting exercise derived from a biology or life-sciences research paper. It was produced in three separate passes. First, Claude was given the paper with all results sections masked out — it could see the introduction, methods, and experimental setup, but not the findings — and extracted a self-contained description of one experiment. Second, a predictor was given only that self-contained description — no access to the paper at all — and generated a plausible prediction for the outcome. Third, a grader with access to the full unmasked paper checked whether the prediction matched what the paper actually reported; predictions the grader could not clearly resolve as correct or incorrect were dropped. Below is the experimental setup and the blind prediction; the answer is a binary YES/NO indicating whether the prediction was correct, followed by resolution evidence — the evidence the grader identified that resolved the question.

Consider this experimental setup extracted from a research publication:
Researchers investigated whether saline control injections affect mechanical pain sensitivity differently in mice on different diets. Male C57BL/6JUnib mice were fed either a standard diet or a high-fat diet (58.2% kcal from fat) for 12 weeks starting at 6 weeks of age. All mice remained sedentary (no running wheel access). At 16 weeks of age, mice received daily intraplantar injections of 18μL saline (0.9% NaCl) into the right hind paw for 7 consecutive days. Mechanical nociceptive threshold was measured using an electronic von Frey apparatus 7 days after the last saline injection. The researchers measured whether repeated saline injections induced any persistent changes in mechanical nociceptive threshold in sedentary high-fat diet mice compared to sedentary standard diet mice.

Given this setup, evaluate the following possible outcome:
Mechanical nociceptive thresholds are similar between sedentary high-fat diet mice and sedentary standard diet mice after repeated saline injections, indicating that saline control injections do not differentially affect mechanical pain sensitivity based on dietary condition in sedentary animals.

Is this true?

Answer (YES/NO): YES